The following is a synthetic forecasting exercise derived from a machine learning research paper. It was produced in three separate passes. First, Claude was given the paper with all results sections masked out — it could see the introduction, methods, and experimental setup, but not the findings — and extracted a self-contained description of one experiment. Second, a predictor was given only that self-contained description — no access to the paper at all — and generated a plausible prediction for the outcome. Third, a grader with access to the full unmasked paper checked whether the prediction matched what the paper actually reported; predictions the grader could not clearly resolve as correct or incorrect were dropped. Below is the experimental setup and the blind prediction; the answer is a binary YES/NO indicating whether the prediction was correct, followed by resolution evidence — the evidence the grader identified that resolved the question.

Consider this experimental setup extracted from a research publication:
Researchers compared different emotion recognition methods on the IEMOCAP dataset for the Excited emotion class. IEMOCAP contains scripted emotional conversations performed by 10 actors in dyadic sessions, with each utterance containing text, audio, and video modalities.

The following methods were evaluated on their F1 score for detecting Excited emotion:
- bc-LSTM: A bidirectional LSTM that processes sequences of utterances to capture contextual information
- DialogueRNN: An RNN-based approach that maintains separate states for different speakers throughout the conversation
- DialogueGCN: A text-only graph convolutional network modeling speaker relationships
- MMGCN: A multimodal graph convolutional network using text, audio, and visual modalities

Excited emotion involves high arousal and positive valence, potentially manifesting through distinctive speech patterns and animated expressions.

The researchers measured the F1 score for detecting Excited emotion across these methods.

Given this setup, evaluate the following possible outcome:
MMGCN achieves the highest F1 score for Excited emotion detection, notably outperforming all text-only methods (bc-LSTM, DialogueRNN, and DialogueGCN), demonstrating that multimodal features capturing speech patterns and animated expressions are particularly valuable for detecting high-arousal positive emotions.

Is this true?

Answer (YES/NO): NO